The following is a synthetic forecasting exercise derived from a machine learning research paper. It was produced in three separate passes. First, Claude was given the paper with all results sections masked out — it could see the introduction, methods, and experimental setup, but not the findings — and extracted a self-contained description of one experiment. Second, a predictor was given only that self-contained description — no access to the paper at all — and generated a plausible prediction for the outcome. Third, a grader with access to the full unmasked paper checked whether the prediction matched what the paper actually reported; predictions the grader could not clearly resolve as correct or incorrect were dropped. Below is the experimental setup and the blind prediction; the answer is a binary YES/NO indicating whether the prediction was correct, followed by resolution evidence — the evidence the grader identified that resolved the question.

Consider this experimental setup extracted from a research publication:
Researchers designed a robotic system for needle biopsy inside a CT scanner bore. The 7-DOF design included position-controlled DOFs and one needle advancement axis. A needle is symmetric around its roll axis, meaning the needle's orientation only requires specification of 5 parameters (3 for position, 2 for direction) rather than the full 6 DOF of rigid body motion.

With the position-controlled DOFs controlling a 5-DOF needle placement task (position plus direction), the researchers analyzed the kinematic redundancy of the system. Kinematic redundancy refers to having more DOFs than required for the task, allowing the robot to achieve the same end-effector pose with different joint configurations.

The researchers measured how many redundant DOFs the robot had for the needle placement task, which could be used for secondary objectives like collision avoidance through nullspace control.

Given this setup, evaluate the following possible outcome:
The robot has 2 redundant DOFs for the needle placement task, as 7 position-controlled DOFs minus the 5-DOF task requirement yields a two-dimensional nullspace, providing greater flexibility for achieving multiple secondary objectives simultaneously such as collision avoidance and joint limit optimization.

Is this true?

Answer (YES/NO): YES